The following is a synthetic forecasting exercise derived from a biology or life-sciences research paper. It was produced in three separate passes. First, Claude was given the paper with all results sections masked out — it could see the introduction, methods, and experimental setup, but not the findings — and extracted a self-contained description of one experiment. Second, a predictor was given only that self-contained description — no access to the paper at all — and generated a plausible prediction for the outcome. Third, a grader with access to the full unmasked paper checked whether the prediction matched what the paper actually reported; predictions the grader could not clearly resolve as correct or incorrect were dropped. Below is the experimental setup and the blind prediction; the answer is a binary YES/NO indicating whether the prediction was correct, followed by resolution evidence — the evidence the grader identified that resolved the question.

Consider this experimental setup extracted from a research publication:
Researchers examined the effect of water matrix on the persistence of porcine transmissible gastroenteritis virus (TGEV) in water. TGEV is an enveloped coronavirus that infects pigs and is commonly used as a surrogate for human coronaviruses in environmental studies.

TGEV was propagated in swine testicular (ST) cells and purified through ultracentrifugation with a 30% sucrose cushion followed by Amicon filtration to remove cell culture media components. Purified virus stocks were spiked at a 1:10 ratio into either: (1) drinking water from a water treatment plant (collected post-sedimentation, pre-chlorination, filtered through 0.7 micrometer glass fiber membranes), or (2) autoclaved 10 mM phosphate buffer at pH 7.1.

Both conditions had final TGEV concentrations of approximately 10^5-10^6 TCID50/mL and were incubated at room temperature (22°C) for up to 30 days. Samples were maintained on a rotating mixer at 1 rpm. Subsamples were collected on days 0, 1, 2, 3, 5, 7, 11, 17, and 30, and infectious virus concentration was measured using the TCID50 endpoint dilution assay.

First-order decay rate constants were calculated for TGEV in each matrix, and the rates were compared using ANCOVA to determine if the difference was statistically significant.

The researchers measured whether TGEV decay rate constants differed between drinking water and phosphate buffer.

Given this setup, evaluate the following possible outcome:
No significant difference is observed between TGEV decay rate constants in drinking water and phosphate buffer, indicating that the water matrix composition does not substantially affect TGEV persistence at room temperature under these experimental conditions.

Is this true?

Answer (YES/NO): NO